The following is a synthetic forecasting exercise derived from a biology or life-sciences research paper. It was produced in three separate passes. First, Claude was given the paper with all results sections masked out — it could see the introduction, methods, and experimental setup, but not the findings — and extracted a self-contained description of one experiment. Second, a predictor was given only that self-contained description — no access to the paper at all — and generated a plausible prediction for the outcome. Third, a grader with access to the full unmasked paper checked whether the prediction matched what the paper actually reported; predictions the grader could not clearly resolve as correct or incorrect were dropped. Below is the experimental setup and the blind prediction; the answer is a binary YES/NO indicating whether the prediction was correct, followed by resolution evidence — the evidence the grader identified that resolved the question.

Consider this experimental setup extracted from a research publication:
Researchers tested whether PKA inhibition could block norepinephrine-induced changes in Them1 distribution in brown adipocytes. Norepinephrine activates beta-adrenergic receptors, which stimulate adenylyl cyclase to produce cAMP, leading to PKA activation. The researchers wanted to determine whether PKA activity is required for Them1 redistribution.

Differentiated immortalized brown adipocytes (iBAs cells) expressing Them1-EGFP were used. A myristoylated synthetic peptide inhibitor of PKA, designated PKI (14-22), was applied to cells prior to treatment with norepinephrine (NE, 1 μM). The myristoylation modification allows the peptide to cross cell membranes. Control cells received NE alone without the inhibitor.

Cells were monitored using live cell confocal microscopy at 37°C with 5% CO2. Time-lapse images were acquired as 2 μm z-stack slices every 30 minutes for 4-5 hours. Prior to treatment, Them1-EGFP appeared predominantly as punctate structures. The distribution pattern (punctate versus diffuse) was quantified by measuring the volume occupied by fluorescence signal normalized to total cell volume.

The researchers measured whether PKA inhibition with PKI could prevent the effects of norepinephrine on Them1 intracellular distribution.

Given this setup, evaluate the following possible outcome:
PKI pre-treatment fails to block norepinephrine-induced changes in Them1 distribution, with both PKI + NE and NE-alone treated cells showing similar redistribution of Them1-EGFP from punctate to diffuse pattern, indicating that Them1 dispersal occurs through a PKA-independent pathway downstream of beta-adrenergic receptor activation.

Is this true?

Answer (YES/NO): NO